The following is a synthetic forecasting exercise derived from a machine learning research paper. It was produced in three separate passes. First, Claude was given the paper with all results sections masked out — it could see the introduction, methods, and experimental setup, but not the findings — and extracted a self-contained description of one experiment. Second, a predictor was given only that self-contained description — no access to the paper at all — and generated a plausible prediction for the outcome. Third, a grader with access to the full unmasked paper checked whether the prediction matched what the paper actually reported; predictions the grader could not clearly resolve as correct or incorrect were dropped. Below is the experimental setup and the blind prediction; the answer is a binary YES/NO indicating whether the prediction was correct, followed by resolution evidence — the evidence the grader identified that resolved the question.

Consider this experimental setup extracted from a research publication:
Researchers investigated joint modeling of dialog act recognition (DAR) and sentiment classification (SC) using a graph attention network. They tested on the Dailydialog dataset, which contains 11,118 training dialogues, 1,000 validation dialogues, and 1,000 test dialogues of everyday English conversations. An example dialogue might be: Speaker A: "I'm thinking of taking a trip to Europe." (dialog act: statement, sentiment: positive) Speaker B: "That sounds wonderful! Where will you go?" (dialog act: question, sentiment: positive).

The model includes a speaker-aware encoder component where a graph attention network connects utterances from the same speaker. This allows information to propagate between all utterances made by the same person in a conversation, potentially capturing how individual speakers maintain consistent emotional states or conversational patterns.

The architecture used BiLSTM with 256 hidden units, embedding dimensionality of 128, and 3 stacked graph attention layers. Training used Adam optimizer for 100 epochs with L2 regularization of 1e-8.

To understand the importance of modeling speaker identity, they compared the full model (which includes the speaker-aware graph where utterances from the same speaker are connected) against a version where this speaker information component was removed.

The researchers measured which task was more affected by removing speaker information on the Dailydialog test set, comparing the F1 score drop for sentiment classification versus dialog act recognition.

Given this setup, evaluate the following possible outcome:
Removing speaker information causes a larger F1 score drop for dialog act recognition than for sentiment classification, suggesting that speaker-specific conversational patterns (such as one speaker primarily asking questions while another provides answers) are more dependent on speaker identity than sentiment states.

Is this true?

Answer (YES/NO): NO